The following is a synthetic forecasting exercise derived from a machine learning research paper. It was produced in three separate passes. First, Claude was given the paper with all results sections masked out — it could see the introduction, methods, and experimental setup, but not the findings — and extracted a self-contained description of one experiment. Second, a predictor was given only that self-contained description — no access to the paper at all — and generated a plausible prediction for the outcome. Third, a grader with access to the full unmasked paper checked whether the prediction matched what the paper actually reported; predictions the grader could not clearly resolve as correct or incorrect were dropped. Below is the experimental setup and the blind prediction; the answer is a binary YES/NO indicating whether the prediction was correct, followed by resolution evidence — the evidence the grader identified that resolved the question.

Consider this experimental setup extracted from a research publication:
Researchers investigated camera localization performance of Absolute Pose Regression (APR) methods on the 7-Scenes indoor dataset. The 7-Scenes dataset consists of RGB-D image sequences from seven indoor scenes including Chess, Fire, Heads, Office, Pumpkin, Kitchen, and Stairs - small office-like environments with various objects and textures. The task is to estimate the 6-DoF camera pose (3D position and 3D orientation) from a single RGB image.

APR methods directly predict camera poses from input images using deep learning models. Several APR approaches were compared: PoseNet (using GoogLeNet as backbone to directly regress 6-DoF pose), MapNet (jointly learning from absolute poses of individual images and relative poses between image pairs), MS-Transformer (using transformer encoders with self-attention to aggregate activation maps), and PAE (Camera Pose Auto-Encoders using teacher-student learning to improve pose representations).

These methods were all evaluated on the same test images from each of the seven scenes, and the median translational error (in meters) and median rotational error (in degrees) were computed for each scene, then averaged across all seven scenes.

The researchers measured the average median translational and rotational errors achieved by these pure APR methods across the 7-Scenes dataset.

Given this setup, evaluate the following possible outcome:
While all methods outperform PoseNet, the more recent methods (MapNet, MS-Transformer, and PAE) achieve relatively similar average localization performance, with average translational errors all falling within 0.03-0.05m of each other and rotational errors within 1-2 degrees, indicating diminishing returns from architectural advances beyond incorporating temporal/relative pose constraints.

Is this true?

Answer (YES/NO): NO